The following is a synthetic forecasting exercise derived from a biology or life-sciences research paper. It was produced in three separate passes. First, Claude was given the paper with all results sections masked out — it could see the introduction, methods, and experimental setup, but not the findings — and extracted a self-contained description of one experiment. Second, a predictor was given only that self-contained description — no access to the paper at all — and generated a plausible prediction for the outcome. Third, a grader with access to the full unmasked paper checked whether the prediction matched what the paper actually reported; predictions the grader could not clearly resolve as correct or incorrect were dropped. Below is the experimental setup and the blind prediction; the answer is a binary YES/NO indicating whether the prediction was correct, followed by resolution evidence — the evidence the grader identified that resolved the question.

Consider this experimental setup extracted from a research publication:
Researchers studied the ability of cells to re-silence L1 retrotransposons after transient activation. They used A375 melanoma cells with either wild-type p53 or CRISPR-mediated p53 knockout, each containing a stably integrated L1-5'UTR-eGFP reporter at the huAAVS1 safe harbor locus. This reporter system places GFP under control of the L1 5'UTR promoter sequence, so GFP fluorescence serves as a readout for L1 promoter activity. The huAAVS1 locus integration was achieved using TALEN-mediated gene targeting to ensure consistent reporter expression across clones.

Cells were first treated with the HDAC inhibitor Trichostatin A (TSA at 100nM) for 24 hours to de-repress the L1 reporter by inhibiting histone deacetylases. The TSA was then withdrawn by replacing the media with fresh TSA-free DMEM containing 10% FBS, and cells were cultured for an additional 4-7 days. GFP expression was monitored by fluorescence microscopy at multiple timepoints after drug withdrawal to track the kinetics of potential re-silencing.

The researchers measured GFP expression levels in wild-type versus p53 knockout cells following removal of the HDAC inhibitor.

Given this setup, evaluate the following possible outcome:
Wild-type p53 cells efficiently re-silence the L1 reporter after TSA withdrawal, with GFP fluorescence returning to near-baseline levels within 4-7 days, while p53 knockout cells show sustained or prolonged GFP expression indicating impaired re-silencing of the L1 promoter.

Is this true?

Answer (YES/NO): YES